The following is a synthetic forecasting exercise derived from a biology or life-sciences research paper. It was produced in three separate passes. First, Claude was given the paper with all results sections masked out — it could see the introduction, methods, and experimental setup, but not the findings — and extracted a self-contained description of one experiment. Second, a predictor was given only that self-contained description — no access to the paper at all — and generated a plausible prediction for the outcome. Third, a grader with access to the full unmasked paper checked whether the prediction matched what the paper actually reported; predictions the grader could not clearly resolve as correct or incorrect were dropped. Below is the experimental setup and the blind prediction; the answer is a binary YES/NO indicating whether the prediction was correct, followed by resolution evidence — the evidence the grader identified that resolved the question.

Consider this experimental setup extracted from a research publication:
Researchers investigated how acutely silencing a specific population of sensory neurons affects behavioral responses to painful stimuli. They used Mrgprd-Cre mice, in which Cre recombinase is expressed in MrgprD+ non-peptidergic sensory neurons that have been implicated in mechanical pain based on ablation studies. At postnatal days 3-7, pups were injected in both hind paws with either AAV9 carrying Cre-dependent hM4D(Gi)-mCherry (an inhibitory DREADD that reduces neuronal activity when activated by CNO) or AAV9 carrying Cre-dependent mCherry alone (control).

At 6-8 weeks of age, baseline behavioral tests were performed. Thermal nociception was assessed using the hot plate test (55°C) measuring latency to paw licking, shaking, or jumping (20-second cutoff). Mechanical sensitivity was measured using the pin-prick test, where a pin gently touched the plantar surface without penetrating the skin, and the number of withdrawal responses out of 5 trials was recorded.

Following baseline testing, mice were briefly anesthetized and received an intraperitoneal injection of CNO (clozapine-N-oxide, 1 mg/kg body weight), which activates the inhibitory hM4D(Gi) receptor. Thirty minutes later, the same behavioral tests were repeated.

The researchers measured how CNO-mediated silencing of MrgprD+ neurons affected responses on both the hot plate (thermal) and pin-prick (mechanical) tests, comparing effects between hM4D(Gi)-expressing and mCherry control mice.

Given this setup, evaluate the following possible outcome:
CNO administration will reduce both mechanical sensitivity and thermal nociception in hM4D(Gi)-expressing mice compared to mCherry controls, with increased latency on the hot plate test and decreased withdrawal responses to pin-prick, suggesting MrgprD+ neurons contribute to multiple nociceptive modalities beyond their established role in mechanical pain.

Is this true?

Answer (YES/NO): YES